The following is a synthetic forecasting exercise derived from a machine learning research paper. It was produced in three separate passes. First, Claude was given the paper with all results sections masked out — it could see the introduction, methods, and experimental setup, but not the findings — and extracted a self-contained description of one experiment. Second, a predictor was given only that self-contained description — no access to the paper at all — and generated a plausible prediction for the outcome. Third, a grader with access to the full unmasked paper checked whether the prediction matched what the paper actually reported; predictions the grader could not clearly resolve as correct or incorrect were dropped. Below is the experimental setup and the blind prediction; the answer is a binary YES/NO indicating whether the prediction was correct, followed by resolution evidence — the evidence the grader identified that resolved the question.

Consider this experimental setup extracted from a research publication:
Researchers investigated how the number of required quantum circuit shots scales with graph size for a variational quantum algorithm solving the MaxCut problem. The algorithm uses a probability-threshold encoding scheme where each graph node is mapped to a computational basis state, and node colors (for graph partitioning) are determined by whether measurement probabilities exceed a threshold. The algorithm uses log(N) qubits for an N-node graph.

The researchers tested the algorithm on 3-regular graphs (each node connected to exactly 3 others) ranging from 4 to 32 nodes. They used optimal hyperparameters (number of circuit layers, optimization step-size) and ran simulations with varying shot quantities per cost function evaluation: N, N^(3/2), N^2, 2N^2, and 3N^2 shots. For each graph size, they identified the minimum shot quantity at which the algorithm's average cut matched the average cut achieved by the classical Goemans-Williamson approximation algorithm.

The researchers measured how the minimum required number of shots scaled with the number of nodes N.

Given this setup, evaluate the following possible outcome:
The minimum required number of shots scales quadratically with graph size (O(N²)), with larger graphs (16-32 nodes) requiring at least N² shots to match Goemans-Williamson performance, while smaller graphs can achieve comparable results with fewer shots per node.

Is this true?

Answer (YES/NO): YES